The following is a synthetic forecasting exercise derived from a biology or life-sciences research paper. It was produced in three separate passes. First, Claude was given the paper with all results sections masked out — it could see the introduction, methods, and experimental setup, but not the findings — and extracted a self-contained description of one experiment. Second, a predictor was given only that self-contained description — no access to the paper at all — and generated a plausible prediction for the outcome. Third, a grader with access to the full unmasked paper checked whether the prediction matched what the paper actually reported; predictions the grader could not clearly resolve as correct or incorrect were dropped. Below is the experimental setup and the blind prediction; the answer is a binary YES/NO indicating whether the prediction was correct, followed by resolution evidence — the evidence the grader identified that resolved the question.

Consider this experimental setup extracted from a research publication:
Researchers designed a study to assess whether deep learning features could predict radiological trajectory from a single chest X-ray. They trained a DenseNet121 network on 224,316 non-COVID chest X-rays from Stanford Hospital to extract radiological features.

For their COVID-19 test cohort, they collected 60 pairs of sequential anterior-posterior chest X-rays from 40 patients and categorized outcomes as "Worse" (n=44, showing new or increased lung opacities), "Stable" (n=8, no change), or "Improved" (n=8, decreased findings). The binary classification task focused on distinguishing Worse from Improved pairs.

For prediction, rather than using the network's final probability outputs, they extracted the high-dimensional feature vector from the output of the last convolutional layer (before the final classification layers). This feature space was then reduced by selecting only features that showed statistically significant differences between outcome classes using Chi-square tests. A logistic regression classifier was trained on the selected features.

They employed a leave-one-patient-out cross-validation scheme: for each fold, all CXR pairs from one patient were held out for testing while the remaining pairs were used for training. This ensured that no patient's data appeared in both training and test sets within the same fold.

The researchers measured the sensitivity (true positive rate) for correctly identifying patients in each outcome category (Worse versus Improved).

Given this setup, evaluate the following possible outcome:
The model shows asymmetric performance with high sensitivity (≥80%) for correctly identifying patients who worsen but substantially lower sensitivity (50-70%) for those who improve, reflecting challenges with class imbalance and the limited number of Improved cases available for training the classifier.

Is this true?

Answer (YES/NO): YES